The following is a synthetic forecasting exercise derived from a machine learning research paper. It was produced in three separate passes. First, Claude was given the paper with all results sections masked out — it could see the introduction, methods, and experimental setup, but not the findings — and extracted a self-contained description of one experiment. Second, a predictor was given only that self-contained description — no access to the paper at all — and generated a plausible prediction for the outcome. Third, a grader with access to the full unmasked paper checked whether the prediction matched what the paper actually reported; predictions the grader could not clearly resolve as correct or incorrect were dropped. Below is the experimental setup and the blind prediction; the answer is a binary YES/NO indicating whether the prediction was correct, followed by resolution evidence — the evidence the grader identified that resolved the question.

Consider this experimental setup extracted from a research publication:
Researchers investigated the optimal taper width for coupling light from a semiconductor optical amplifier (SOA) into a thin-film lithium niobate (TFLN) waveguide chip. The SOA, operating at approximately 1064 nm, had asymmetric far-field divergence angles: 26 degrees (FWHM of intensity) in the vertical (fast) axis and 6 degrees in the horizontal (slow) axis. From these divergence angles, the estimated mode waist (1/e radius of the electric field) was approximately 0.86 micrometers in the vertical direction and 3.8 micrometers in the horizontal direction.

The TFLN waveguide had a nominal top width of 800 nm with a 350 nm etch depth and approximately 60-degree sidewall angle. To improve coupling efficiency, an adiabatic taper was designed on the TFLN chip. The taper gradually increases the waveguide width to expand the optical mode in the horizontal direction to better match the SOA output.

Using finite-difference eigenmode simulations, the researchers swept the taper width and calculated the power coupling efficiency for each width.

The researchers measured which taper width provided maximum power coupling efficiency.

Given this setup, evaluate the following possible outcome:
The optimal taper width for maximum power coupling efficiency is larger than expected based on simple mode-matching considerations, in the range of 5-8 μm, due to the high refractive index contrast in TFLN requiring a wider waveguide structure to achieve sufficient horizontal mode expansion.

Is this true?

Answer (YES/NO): NO